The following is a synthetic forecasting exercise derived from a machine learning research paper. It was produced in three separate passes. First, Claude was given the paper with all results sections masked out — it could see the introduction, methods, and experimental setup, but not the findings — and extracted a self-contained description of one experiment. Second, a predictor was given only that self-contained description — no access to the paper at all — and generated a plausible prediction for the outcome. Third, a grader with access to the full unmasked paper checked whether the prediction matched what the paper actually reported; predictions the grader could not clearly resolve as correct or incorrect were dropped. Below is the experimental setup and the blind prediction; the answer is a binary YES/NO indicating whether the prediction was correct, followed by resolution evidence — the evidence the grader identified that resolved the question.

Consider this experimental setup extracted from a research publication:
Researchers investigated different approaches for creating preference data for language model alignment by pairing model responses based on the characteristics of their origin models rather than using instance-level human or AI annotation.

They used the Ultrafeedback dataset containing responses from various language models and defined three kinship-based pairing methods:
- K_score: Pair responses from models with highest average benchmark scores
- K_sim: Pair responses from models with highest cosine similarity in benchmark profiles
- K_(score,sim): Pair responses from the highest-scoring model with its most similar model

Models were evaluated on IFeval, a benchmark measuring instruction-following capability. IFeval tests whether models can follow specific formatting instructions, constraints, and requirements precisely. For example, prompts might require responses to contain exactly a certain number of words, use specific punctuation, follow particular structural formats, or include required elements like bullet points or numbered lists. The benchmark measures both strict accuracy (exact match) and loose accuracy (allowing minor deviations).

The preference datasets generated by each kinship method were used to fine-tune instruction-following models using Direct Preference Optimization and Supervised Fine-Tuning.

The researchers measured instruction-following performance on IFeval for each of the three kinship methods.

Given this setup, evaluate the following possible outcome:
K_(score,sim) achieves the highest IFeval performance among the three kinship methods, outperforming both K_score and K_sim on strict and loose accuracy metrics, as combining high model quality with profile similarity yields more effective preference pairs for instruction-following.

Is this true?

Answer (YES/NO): NO